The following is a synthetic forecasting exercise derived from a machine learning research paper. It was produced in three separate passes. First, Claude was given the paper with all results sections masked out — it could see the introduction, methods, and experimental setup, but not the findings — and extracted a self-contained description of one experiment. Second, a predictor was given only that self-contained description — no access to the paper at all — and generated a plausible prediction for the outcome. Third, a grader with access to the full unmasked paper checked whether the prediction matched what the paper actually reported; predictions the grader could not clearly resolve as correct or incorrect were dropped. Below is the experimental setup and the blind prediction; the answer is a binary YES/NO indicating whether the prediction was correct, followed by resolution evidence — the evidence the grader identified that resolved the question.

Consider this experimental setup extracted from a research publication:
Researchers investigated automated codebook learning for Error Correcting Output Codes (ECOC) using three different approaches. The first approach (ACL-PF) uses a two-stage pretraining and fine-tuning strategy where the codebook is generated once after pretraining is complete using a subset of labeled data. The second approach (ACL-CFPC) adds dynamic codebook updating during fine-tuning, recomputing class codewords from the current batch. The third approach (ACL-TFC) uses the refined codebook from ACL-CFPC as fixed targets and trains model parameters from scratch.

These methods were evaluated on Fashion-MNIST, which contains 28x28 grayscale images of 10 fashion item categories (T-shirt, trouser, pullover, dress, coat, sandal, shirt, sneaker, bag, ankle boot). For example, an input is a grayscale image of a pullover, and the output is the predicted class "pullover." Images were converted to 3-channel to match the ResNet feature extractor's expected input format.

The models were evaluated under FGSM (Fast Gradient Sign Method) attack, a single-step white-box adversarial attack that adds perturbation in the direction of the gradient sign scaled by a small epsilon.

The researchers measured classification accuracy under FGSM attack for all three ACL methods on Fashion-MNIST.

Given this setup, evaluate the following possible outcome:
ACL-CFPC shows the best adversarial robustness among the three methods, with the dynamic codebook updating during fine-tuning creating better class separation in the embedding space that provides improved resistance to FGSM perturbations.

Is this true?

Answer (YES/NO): NO